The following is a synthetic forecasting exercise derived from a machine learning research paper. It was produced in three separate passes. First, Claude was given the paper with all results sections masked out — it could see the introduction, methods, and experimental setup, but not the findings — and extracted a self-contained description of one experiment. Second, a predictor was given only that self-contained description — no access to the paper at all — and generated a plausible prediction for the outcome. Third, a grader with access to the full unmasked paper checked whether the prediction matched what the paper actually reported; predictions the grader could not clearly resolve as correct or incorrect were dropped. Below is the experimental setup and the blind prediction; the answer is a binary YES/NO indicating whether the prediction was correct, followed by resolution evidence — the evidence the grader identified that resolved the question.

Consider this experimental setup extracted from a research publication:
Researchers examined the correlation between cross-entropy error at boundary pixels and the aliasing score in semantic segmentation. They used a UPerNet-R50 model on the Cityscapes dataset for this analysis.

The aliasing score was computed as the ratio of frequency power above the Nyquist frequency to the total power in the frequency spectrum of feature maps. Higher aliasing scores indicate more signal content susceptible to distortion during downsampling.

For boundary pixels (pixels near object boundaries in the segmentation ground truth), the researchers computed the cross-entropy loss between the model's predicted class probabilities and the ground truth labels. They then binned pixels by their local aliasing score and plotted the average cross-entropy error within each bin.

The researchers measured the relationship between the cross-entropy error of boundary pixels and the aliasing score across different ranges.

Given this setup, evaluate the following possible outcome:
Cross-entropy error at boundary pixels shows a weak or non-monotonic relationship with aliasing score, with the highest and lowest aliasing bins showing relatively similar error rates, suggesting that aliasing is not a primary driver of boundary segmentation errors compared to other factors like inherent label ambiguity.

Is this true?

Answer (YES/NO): NO